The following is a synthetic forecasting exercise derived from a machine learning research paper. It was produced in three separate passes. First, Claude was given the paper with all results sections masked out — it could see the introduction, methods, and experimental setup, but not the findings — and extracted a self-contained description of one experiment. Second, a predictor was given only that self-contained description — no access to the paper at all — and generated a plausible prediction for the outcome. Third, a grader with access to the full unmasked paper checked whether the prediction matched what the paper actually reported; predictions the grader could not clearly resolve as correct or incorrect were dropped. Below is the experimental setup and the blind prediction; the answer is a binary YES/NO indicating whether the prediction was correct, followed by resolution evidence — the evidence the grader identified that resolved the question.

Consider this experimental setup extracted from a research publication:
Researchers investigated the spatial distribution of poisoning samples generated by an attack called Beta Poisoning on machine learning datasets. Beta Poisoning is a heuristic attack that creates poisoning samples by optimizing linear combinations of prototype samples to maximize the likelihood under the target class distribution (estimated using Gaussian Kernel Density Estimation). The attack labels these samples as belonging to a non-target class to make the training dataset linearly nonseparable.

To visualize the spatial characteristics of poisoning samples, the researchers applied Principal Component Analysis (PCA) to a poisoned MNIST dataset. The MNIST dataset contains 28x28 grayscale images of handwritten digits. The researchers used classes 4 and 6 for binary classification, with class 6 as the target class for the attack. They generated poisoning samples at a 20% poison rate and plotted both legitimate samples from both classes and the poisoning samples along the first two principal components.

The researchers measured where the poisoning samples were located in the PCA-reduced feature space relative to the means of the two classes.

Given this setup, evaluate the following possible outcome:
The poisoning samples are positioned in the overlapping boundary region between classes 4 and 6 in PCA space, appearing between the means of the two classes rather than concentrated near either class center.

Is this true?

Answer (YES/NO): NO